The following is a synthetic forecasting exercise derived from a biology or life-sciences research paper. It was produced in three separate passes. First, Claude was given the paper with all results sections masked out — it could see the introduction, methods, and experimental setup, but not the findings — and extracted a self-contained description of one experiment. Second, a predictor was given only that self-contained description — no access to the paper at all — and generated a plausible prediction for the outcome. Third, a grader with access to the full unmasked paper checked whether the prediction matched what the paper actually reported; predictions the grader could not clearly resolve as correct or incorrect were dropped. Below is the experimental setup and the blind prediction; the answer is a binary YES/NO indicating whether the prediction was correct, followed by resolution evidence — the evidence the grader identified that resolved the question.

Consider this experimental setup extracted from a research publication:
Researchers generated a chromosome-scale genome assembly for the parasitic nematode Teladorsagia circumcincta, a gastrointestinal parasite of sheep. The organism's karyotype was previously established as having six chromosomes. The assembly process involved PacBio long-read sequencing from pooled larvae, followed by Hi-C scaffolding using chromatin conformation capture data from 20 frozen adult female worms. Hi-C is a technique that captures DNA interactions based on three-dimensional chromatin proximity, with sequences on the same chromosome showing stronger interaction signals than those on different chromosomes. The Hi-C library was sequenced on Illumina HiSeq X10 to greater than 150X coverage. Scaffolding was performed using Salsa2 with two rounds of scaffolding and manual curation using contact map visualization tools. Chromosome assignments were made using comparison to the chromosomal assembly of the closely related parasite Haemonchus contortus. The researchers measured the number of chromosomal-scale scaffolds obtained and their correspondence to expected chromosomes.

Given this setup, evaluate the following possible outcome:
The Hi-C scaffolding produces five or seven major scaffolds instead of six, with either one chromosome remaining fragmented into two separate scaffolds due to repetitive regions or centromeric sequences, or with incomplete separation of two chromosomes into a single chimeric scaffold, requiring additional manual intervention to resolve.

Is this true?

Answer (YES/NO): NO